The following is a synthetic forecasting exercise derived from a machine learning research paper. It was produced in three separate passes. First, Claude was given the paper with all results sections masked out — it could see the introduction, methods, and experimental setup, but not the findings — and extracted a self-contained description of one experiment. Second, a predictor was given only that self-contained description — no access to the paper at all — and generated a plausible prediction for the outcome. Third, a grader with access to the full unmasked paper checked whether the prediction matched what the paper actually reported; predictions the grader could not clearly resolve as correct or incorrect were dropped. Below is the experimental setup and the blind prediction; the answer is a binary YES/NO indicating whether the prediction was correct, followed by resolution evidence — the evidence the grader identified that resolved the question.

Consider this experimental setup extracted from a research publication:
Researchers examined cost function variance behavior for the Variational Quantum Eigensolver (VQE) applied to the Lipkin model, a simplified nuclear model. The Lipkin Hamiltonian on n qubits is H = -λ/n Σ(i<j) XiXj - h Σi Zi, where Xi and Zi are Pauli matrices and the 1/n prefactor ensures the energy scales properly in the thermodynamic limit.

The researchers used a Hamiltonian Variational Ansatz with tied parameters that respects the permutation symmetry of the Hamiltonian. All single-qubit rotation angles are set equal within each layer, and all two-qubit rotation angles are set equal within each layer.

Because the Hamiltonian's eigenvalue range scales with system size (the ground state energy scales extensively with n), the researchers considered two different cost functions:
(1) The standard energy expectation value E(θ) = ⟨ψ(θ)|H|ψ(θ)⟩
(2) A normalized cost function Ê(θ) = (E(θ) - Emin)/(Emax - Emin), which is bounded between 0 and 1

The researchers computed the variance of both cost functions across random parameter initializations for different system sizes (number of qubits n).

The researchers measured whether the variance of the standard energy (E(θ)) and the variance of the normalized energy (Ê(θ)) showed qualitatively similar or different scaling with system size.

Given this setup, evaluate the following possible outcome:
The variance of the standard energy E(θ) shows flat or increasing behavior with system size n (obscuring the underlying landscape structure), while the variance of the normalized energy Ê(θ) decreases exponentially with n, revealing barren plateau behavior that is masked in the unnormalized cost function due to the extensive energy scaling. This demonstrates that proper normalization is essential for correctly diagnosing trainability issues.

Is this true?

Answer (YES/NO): NO